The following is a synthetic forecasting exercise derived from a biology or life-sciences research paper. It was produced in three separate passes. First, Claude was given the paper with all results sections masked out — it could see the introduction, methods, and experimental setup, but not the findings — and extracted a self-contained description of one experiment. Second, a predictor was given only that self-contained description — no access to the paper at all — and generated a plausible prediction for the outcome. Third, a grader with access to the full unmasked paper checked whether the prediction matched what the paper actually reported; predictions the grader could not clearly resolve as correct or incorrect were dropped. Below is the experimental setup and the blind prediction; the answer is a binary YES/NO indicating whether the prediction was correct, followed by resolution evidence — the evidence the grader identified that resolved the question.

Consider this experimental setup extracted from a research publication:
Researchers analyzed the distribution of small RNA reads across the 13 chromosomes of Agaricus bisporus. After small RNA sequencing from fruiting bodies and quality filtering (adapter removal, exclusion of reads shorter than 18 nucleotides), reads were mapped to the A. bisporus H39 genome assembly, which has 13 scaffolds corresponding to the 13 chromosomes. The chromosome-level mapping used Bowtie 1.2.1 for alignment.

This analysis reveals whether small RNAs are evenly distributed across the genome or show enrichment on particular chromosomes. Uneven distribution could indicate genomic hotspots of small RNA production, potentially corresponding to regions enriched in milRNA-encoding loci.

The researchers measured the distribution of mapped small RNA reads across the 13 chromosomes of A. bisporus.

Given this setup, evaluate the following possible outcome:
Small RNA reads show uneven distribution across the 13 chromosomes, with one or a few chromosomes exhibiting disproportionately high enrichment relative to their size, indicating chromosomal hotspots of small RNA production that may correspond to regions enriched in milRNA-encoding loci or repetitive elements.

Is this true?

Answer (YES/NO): YES